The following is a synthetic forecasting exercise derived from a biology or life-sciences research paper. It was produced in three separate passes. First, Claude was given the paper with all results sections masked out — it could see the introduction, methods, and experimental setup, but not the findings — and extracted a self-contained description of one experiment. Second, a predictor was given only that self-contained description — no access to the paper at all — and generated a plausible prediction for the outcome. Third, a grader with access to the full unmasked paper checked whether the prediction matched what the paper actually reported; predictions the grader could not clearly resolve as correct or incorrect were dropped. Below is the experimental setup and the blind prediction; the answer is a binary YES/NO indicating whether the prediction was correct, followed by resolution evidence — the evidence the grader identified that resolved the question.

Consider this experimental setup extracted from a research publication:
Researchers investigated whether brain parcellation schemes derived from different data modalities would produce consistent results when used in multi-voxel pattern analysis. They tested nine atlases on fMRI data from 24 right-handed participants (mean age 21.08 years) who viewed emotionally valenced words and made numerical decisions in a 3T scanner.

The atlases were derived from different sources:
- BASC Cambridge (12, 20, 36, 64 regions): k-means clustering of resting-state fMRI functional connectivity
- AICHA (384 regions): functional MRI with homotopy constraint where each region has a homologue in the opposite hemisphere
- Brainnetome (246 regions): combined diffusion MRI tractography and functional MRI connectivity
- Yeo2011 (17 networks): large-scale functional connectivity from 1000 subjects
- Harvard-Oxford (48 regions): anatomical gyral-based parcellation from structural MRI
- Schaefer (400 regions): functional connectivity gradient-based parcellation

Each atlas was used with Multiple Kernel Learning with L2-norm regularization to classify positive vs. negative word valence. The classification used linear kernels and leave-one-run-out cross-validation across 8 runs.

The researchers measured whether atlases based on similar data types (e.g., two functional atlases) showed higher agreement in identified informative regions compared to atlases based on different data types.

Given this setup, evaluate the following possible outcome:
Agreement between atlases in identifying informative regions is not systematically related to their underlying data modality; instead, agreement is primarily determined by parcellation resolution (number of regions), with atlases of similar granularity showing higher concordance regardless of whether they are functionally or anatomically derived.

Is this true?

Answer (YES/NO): NO